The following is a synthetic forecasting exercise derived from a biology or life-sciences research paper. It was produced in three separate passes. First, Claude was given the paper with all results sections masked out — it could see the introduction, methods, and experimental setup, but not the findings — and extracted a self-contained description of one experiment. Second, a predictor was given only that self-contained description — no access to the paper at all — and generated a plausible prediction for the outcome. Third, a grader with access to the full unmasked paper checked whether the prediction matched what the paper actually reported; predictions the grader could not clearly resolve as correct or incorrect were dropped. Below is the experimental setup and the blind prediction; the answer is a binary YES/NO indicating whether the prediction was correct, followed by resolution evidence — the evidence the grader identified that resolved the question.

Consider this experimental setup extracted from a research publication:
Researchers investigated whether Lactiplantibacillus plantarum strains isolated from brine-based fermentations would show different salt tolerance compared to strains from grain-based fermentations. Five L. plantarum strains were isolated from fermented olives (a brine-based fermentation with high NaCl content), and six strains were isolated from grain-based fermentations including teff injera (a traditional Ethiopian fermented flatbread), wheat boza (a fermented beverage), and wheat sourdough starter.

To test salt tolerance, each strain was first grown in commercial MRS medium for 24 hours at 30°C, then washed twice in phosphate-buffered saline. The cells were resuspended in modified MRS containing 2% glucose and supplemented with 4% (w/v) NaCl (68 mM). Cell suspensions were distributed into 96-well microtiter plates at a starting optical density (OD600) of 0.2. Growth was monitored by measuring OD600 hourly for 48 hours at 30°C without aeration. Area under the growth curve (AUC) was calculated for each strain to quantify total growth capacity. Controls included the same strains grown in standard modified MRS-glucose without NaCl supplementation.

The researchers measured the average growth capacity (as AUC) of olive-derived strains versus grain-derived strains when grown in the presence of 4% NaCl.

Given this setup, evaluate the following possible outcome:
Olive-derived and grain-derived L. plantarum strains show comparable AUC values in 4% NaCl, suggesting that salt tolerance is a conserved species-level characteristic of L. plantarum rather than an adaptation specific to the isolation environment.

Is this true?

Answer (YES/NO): NO